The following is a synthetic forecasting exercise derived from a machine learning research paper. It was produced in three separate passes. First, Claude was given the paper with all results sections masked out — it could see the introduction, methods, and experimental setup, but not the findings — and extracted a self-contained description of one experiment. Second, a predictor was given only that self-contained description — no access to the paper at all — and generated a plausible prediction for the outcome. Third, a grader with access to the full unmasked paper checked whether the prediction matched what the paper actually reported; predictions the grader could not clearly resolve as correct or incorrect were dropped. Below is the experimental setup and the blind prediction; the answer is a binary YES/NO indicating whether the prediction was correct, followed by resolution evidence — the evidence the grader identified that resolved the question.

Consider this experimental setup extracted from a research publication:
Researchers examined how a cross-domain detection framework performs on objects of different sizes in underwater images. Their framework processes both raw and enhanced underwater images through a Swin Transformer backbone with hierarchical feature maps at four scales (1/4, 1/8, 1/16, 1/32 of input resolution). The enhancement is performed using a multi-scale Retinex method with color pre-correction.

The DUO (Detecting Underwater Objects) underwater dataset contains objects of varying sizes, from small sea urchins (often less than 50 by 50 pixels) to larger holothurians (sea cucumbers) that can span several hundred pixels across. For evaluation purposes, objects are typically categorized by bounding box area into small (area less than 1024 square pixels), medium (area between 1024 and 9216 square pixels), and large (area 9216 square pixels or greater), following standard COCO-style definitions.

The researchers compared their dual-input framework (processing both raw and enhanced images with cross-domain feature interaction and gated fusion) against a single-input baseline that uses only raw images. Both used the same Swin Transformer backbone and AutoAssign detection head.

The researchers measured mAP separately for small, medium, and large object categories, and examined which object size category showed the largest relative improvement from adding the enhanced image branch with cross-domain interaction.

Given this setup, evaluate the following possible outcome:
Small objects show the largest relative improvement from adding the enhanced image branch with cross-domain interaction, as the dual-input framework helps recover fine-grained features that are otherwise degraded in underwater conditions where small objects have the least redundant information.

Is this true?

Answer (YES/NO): NO